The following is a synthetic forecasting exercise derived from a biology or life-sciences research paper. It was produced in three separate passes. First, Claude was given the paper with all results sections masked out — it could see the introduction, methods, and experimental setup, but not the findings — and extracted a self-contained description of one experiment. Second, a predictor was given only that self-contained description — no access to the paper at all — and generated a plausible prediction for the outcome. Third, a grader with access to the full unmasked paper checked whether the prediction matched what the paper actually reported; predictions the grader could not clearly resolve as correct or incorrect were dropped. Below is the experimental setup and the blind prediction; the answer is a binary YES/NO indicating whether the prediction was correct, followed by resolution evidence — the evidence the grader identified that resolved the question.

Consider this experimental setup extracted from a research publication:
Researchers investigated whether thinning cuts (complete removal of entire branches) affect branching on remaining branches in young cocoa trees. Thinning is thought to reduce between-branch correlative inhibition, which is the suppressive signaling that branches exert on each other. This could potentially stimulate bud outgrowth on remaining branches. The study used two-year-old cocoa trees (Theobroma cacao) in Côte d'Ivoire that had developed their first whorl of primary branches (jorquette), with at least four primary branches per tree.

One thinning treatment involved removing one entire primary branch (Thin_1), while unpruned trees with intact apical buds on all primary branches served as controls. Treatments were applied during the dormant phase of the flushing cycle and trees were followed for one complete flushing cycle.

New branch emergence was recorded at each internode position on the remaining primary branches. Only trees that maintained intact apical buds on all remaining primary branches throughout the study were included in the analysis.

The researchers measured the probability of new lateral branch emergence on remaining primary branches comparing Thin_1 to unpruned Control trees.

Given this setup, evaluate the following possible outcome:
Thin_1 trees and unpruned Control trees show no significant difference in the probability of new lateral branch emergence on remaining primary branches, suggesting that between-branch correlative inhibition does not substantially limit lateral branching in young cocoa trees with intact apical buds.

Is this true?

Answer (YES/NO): NO